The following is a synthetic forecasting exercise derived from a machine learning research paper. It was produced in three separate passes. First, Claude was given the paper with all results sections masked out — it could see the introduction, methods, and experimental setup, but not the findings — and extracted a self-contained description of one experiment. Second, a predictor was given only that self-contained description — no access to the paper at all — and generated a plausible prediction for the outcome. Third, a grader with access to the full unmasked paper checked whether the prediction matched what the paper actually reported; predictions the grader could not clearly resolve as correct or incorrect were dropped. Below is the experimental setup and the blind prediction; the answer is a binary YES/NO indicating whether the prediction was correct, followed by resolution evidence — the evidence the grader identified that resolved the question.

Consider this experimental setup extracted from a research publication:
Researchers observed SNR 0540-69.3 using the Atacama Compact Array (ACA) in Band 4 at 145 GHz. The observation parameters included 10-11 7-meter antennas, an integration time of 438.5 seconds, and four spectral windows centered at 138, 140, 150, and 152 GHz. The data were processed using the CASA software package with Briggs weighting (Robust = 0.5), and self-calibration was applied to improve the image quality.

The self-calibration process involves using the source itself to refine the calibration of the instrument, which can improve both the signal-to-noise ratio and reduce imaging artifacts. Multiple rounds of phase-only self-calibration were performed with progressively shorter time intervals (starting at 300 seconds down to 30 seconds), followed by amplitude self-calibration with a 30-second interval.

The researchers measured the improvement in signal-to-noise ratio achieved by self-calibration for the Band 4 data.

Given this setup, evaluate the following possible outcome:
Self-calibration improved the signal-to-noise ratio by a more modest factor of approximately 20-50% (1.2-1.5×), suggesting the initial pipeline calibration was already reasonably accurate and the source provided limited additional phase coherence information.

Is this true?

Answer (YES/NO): NO